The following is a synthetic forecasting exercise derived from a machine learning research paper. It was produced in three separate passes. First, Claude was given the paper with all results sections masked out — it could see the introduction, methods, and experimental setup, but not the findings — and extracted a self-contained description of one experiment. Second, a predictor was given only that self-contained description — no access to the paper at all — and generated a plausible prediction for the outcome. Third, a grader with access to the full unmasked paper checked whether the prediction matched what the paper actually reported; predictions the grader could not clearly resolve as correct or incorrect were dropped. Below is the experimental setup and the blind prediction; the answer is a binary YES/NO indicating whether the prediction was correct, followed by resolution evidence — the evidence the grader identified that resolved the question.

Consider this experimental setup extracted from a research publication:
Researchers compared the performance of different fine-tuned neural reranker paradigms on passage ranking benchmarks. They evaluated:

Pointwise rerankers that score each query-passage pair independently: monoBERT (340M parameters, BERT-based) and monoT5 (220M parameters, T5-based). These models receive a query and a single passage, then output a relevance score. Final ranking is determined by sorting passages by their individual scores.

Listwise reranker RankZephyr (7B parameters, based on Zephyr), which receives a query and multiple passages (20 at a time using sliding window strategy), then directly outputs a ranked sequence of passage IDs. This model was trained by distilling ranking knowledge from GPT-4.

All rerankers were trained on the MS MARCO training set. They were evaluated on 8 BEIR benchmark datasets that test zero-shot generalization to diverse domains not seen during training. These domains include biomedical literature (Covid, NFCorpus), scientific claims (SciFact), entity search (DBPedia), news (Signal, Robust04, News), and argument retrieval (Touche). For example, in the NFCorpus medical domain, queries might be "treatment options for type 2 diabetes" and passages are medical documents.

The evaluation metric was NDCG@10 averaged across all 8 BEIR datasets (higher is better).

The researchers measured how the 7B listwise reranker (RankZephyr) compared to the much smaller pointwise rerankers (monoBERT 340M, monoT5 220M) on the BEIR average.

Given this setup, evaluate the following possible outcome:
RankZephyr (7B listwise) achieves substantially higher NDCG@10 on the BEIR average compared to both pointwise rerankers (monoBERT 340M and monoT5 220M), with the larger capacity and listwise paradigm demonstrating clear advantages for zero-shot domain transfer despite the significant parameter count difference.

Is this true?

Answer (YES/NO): YES